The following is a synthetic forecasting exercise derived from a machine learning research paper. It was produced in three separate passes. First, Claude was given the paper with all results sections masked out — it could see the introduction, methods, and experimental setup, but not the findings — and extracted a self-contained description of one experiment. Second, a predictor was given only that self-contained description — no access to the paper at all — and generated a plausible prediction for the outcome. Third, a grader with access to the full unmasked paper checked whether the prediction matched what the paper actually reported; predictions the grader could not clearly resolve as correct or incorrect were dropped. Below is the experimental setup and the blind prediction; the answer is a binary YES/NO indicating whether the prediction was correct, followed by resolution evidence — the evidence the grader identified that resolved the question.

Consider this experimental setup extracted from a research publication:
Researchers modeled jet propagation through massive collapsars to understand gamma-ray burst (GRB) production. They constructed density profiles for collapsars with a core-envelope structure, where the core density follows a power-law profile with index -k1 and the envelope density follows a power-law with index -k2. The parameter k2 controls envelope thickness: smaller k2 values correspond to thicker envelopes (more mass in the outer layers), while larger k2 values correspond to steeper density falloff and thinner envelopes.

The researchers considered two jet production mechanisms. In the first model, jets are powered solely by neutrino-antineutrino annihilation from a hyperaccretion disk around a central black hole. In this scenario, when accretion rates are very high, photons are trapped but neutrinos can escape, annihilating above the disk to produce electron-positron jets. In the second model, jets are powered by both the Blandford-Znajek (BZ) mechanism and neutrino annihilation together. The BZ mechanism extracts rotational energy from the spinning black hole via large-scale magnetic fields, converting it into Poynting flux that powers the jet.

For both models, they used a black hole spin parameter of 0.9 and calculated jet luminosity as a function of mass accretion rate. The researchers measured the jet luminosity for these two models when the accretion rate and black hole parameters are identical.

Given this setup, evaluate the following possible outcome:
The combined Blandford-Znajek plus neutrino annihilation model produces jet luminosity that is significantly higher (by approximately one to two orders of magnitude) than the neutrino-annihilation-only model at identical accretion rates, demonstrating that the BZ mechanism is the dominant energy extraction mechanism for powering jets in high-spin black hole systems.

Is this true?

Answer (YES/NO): YES